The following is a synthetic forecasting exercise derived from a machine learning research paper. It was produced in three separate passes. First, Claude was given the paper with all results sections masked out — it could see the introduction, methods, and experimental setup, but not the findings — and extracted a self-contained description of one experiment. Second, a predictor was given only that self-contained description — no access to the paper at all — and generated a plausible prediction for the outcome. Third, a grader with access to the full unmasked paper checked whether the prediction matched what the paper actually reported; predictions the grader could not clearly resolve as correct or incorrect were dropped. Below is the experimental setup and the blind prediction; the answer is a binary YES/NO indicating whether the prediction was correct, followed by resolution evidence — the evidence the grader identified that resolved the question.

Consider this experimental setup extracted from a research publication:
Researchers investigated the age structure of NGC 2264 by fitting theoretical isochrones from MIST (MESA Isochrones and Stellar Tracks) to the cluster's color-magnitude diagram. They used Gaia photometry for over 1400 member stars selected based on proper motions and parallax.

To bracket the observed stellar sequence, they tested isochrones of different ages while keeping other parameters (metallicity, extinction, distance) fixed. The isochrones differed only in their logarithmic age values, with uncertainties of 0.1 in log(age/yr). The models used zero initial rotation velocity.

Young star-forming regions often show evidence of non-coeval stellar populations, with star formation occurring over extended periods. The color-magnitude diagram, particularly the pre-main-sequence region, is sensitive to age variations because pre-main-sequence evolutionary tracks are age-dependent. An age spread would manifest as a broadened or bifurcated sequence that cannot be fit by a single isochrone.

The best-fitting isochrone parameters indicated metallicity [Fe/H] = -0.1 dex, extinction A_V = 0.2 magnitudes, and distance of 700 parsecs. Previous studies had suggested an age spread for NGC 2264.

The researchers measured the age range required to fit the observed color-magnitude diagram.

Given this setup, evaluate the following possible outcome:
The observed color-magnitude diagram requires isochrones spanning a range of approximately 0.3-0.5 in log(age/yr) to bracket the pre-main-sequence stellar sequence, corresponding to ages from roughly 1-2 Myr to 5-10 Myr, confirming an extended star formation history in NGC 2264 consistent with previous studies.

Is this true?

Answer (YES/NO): NO